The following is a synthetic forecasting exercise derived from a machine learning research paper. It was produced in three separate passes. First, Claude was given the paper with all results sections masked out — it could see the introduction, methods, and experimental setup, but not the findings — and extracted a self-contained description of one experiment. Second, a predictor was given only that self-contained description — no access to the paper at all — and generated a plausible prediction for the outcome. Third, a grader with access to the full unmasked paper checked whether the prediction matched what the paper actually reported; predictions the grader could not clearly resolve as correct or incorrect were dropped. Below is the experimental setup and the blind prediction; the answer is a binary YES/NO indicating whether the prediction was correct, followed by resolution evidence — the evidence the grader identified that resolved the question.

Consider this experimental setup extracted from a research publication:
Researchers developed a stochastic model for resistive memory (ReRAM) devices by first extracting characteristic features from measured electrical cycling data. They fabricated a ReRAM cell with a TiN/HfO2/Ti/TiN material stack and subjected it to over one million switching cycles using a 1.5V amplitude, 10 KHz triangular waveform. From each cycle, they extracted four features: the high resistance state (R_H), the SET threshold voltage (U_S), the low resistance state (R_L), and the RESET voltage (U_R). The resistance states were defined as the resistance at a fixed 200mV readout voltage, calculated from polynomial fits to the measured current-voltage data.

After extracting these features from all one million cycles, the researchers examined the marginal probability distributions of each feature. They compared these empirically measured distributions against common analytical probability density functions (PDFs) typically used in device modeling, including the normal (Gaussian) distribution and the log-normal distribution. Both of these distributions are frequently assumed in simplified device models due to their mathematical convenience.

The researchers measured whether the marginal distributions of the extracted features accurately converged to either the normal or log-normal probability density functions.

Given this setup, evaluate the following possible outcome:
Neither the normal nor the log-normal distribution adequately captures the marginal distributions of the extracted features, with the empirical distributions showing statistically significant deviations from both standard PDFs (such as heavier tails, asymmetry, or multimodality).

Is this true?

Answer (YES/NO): YES